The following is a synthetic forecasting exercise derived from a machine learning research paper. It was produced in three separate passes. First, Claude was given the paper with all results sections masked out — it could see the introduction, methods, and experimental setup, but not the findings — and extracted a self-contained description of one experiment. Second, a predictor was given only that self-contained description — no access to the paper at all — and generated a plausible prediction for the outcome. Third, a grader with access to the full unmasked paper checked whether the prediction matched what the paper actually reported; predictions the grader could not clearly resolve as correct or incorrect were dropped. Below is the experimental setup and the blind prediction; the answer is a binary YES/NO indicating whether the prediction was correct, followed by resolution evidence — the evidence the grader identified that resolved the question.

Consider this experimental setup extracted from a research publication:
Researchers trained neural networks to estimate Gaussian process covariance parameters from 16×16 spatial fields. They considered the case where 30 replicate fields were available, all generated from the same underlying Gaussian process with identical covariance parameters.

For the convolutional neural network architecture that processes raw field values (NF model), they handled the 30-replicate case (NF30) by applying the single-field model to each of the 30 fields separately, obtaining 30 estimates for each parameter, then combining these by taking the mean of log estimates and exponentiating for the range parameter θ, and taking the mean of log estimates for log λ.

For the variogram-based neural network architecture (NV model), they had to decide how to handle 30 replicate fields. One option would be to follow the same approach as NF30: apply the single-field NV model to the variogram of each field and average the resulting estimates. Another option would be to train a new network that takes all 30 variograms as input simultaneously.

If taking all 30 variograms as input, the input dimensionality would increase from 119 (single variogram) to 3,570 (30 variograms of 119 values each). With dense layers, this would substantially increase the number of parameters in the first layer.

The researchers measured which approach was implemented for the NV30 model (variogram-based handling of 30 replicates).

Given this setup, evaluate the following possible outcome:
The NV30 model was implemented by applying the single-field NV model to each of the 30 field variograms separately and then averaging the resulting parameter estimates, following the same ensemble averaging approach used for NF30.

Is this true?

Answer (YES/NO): NO